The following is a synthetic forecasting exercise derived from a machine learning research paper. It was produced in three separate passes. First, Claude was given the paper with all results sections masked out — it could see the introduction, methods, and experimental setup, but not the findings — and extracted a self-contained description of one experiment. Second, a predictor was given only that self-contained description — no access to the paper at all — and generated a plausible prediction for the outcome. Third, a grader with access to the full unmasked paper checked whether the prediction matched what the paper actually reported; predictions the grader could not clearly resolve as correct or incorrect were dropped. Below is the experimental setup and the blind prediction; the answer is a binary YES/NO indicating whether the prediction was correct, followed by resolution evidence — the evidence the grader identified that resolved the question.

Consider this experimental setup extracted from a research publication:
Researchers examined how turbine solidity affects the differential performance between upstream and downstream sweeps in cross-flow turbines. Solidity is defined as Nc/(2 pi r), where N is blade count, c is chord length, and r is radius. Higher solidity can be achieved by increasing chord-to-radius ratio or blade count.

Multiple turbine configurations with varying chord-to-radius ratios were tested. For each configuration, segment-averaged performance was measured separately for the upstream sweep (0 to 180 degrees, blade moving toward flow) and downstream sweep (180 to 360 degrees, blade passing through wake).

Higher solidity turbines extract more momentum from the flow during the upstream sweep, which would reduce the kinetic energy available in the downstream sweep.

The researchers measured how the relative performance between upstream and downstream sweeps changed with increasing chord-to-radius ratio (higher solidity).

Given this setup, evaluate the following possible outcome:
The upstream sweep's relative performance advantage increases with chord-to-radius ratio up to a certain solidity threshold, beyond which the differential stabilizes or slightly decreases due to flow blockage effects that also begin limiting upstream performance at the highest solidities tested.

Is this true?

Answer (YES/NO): NO